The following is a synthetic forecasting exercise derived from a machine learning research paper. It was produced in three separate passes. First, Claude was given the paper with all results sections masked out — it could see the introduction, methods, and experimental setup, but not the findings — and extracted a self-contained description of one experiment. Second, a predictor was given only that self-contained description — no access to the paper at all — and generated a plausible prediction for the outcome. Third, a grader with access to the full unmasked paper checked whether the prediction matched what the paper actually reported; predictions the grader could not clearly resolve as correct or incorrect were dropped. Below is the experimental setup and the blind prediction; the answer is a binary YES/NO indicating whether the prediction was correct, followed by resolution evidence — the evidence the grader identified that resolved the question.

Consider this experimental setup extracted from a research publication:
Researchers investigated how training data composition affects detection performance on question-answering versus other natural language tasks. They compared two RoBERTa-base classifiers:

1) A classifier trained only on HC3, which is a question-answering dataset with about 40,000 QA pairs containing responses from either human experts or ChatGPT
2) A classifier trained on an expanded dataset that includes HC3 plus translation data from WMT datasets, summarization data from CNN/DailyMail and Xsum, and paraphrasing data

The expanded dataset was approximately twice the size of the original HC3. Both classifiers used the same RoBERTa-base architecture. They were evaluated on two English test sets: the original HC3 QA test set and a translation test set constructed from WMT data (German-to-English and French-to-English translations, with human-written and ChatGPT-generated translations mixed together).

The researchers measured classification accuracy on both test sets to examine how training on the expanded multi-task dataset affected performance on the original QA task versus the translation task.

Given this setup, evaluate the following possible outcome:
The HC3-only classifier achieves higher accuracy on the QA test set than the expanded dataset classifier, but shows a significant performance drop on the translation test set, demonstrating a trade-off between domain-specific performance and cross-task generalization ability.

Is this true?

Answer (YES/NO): YES